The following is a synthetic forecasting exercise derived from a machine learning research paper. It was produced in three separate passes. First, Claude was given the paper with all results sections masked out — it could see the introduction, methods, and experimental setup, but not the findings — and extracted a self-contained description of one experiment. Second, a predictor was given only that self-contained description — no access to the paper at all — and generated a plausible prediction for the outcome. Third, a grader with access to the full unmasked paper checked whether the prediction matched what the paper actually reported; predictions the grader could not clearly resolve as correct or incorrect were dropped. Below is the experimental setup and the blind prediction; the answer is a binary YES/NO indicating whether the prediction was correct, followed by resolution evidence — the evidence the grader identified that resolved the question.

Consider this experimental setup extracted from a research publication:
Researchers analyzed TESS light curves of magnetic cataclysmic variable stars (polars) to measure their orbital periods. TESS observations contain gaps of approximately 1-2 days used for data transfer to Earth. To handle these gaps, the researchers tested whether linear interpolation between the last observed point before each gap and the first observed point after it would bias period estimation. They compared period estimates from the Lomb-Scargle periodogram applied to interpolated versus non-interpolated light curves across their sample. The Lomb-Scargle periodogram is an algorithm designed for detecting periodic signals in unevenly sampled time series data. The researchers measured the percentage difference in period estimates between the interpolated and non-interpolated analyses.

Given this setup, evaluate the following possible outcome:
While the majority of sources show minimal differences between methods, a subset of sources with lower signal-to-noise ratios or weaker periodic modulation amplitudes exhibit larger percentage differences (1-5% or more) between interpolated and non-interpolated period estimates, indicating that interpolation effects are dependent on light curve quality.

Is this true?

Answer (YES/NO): NO